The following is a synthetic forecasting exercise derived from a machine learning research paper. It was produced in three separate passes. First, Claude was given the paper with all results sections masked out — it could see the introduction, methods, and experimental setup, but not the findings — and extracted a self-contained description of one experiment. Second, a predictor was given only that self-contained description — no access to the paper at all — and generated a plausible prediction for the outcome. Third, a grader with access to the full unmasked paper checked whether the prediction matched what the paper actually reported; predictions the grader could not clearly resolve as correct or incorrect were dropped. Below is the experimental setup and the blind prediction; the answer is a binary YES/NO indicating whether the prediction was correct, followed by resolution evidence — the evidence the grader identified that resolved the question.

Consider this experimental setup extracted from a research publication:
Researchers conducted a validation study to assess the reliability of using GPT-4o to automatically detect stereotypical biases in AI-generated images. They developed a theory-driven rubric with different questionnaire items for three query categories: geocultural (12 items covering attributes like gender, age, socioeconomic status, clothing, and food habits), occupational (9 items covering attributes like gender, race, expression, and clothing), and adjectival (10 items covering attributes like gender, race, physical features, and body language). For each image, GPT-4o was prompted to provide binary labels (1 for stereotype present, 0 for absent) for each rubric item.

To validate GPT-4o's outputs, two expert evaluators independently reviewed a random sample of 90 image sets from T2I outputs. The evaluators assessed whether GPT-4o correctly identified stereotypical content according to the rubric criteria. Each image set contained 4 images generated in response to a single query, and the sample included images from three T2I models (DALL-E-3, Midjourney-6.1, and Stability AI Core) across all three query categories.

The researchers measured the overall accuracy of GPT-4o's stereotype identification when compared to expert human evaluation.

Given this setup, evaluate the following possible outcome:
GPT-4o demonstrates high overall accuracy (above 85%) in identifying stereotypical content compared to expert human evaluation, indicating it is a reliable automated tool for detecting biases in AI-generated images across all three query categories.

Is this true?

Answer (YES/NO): YES